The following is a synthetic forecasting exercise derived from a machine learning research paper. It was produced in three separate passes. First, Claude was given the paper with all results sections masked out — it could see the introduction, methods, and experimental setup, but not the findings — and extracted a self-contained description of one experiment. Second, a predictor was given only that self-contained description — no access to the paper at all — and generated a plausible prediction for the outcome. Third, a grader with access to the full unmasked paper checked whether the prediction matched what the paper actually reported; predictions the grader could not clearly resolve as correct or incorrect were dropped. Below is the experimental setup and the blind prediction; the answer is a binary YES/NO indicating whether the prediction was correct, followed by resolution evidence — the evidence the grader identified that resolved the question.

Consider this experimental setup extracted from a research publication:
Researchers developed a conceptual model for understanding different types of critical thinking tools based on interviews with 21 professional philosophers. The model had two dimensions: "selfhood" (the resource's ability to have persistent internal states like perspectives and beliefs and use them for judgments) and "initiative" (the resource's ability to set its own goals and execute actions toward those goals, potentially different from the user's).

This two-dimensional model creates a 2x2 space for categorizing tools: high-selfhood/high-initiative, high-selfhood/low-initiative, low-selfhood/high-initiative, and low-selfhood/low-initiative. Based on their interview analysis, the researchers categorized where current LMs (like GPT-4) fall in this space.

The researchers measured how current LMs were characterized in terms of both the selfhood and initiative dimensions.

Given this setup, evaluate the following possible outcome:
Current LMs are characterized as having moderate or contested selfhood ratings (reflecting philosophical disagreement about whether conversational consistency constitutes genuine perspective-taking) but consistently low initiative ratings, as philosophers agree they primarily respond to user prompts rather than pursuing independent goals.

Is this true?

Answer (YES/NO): NO